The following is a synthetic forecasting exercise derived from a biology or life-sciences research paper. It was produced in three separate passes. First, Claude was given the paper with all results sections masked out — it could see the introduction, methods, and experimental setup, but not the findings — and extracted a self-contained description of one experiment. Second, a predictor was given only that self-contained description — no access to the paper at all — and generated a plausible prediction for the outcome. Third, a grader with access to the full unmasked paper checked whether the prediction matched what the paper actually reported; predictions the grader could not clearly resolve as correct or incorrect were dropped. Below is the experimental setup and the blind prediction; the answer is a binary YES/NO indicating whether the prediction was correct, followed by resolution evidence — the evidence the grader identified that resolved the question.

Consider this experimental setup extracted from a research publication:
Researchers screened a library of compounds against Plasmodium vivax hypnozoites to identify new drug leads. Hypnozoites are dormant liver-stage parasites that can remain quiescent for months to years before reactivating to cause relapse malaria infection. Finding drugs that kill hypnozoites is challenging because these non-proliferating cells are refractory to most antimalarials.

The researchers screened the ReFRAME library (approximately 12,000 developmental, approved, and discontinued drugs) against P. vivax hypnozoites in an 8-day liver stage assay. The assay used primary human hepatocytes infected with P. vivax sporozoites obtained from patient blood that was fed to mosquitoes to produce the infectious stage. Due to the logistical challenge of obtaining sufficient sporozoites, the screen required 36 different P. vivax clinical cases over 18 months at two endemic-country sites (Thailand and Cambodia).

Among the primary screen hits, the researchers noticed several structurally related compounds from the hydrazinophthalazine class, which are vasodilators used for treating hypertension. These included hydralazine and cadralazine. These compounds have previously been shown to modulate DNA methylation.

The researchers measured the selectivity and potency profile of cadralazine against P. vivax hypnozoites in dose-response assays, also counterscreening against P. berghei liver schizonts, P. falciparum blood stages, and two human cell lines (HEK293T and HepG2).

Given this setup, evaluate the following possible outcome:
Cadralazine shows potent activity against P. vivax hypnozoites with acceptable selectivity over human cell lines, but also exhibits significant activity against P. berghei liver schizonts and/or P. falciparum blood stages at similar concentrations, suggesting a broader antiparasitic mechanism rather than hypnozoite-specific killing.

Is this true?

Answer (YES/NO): NO